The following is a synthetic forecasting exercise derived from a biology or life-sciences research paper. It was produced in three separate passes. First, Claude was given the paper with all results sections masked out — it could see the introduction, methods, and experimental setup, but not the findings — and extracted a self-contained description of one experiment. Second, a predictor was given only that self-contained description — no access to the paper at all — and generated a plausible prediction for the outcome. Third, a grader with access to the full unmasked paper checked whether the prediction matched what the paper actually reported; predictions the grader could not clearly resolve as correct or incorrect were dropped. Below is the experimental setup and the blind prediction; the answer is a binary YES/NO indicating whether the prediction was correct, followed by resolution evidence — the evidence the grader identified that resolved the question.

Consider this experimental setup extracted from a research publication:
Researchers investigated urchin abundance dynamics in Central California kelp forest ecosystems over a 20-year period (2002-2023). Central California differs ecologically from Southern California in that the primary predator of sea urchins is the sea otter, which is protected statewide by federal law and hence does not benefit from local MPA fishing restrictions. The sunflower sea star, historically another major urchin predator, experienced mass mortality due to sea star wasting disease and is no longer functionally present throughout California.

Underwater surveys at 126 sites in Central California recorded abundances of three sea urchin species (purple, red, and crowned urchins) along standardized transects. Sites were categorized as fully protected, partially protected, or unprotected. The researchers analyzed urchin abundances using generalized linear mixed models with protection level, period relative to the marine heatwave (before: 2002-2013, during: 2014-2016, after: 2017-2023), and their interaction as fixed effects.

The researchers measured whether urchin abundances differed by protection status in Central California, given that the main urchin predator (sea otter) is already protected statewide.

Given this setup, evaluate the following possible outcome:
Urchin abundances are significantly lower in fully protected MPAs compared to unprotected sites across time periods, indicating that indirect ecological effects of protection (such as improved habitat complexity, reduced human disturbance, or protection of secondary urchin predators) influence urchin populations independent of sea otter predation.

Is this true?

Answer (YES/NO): NO